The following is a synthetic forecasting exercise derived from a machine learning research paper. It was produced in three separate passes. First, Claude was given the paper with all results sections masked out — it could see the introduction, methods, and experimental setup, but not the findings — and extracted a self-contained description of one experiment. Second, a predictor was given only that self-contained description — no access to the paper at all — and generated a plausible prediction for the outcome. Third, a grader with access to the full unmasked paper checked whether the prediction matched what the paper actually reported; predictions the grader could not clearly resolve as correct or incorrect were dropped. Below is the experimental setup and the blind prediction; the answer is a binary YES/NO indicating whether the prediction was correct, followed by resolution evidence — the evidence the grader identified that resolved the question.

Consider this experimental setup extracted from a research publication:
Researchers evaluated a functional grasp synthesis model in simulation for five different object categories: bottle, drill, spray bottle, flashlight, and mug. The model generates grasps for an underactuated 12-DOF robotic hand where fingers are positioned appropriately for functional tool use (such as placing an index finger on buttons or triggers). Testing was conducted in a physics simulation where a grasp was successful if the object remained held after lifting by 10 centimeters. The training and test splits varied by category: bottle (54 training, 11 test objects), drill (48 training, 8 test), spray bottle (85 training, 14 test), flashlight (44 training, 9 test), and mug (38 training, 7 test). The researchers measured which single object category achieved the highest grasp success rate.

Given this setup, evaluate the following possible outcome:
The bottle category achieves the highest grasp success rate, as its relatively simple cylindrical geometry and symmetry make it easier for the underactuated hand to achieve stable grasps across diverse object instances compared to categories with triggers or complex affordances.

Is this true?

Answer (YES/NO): NO